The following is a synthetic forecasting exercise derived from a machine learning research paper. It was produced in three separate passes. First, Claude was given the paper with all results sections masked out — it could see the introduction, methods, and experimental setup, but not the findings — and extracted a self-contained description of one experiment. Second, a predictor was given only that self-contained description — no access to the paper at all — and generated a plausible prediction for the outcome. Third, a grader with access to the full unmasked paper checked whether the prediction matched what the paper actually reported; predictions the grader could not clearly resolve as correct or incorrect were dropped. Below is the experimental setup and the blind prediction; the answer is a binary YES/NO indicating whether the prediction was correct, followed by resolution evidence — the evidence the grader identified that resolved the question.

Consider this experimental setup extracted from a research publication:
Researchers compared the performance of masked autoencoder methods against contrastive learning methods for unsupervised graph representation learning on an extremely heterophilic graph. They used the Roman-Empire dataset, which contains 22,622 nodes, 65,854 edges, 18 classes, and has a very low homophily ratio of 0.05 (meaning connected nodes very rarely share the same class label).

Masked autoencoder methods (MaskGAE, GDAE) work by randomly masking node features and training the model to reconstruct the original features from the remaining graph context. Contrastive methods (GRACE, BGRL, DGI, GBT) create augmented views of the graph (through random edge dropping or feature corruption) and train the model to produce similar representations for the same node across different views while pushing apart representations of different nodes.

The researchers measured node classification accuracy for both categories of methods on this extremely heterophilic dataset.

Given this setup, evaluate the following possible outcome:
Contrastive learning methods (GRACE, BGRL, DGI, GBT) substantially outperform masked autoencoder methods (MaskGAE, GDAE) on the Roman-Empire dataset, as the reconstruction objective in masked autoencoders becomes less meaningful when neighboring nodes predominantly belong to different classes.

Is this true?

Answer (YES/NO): NO